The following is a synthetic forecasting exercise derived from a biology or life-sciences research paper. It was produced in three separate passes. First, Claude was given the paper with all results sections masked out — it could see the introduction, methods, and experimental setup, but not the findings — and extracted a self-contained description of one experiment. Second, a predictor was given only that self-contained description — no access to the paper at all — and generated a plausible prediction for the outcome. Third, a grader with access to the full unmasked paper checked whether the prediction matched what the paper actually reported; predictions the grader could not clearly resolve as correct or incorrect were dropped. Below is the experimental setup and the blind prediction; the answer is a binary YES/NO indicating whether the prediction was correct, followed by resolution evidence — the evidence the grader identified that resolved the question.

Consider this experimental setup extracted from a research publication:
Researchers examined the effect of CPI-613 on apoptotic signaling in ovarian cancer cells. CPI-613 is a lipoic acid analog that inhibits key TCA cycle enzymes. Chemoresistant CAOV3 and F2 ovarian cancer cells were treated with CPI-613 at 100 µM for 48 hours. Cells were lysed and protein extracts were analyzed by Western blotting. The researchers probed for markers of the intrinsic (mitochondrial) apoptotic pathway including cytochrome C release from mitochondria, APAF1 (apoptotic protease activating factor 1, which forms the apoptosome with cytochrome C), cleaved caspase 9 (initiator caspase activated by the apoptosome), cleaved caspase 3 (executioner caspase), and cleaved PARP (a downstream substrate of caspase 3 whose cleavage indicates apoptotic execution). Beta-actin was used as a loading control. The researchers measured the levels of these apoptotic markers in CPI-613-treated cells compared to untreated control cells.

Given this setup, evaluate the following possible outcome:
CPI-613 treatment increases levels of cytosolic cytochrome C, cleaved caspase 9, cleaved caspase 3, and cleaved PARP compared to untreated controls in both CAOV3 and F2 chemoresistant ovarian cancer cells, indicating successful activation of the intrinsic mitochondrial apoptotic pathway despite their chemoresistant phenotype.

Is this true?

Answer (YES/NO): YES